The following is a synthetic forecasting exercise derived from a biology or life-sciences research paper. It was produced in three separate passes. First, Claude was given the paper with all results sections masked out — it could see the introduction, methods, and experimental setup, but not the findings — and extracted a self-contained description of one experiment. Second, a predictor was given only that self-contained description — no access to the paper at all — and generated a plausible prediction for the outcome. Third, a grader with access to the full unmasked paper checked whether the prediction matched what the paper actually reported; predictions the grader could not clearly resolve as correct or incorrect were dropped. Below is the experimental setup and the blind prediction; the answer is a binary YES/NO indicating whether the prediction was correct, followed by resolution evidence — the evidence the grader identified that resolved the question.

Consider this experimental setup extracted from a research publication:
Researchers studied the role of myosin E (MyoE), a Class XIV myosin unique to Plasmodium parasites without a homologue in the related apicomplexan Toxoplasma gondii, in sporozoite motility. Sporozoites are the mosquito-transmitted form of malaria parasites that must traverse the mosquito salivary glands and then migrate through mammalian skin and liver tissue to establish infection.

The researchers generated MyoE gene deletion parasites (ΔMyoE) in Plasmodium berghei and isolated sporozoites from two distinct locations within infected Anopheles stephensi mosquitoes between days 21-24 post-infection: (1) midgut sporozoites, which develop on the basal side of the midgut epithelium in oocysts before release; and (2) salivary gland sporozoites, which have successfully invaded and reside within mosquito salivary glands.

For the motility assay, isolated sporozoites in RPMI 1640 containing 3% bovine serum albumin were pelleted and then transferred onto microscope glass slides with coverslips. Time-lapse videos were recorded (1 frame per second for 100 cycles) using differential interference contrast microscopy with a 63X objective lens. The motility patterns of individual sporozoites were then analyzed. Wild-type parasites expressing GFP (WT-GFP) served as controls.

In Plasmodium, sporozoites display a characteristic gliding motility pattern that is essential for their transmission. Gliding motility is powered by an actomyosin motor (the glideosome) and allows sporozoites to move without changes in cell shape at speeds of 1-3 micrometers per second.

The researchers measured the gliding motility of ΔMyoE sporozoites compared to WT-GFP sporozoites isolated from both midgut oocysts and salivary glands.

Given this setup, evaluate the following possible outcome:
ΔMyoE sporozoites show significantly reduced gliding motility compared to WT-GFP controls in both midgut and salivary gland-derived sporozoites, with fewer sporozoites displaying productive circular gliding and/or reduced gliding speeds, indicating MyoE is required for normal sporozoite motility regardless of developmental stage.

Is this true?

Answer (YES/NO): NO